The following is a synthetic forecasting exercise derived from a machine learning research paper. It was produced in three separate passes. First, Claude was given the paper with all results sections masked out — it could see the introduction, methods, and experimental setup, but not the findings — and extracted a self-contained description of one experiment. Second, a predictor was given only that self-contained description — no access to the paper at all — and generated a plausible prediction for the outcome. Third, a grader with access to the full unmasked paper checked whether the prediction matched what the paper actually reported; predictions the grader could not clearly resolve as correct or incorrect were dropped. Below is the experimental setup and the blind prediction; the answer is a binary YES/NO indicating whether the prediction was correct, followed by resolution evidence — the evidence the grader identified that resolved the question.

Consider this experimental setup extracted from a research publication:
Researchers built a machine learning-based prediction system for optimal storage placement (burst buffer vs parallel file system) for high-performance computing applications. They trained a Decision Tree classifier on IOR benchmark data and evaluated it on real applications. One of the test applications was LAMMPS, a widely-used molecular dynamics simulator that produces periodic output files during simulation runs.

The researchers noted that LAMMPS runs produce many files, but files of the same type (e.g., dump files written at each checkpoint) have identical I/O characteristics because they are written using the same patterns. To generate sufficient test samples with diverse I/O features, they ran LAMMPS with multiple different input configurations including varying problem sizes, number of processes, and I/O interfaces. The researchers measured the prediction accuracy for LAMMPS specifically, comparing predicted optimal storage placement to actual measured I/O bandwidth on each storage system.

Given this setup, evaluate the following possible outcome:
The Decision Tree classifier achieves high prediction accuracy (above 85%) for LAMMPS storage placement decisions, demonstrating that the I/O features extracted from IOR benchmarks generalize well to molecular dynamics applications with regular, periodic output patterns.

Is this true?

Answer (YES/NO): YES